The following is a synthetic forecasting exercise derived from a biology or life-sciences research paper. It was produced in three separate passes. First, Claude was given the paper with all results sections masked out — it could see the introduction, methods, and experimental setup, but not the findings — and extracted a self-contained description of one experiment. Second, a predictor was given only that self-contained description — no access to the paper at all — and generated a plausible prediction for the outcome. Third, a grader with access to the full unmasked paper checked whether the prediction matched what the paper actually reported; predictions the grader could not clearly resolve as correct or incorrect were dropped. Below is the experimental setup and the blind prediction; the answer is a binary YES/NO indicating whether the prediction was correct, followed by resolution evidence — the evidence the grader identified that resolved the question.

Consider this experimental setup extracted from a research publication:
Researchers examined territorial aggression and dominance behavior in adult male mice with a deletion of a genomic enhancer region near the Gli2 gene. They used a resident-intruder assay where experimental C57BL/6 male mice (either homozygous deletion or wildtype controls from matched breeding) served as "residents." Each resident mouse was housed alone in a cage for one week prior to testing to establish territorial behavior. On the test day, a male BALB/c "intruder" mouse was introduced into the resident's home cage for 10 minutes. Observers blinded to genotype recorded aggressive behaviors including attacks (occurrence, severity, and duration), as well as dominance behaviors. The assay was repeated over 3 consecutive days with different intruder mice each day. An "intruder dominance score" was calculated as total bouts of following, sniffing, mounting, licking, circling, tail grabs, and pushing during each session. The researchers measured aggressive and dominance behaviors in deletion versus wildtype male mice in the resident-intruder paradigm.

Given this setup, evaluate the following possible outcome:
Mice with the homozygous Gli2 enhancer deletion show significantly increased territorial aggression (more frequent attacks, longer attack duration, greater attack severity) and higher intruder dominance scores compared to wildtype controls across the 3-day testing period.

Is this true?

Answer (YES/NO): NO